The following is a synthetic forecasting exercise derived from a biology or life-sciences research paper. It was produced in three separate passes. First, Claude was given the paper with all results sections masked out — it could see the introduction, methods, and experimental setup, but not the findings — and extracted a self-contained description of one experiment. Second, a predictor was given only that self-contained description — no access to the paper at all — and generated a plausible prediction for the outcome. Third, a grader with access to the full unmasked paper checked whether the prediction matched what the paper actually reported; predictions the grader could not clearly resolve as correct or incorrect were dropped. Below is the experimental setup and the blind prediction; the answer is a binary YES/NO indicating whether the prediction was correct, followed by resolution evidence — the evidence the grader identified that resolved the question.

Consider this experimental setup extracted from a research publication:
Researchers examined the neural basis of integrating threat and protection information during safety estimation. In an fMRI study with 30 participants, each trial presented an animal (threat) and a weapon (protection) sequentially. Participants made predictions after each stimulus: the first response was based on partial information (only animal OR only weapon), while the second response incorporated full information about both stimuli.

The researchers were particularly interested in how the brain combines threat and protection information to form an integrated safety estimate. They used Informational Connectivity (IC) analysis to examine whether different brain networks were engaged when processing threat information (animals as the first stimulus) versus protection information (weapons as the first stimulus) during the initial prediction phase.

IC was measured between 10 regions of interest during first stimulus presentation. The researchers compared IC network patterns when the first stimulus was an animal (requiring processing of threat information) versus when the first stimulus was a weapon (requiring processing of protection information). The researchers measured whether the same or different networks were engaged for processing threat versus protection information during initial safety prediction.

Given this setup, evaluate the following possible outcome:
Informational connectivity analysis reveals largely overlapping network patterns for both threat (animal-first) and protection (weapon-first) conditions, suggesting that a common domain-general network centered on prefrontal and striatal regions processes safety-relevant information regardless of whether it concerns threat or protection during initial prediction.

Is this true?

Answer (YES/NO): NO